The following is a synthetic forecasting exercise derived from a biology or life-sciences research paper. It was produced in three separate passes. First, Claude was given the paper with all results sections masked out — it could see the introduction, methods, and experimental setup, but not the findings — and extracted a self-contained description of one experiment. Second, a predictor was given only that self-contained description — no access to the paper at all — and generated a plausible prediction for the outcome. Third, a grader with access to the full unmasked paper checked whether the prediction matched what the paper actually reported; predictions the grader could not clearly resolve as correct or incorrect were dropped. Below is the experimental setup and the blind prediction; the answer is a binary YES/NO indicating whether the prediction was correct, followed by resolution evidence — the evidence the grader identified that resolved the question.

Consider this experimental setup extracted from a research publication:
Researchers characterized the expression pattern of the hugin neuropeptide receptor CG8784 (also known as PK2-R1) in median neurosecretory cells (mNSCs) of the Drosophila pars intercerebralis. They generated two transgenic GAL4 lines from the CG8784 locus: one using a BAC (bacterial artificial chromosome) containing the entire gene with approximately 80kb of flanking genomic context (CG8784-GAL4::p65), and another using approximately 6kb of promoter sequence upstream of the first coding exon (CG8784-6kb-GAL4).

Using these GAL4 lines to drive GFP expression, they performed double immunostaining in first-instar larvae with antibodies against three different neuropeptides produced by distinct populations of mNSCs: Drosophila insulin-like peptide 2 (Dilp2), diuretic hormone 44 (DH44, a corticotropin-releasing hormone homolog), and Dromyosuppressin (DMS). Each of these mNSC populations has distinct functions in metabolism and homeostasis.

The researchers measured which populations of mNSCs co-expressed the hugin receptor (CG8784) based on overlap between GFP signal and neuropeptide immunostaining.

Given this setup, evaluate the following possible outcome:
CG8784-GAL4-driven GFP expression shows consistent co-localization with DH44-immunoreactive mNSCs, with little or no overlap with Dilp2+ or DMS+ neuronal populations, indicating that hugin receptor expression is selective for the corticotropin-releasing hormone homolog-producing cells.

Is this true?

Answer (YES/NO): NO